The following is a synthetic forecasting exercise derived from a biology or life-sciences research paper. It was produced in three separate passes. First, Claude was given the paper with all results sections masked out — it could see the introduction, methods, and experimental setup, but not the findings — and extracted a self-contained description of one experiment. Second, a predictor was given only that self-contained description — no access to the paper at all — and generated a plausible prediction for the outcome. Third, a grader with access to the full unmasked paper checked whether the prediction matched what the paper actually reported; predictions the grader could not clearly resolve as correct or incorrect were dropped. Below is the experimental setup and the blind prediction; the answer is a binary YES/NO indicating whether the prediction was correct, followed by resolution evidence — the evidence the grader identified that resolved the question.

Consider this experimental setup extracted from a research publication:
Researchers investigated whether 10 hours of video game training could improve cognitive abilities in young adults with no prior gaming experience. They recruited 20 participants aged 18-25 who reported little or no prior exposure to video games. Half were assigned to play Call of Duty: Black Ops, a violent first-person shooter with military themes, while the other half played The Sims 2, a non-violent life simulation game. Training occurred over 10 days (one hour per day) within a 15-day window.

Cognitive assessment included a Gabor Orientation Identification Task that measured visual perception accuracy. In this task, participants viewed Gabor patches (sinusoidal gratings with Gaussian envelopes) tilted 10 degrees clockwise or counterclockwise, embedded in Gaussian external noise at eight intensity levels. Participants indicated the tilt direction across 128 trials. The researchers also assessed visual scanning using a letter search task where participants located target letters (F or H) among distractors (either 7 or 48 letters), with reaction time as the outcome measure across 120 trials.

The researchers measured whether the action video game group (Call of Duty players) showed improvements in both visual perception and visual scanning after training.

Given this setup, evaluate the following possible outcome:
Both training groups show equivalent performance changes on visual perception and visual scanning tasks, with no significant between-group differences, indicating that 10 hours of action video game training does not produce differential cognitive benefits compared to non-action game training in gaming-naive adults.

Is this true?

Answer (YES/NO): NO